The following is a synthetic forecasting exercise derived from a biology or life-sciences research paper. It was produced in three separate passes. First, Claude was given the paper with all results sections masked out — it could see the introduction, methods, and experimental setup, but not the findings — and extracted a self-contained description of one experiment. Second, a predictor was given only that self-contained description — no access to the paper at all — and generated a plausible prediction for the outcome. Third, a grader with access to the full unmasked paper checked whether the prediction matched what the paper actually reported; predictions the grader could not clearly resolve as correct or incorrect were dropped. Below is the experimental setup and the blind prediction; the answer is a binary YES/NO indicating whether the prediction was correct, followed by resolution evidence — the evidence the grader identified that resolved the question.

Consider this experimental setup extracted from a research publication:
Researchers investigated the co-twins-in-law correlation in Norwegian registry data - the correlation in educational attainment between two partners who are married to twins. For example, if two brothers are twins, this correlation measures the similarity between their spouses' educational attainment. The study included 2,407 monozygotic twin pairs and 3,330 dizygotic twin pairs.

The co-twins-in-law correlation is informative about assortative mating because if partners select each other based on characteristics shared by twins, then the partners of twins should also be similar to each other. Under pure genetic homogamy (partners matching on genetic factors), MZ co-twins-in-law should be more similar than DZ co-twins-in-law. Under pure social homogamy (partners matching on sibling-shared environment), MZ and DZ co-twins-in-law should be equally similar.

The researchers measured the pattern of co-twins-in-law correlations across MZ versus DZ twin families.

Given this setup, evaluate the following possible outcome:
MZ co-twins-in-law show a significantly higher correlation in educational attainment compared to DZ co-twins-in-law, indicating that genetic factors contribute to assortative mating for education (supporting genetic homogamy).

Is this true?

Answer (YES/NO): NO